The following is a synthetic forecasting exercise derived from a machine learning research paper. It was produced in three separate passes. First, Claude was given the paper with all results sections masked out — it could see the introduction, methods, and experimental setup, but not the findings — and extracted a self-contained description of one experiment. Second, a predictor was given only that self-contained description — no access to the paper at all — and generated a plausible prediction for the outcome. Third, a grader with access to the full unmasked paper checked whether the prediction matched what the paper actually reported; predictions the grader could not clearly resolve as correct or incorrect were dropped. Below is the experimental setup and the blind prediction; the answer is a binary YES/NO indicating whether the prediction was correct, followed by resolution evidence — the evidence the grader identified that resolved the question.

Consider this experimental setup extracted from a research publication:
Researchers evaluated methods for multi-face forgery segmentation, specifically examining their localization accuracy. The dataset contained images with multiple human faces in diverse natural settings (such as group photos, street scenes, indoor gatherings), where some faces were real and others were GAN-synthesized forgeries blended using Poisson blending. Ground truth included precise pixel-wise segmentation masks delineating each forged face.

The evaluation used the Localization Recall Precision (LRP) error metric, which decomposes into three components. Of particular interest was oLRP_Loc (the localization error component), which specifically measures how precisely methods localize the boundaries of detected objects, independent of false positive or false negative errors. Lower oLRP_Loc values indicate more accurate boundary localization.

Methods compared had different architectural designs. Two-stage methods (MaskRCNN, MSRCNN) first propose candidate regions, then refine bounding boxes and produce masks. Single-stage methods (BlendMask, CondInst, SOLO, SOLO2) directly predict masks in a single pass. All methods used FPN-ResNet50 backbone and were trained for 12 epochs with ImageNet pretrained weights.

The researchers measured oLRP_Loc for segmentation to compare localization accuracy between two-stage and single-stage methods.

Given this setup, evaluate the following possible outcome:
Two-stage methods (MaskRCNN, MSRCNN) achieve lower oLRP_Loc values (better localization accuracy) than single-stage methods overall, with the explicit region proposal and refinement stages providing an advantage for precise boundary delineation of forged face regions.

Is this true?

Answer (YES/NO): NO